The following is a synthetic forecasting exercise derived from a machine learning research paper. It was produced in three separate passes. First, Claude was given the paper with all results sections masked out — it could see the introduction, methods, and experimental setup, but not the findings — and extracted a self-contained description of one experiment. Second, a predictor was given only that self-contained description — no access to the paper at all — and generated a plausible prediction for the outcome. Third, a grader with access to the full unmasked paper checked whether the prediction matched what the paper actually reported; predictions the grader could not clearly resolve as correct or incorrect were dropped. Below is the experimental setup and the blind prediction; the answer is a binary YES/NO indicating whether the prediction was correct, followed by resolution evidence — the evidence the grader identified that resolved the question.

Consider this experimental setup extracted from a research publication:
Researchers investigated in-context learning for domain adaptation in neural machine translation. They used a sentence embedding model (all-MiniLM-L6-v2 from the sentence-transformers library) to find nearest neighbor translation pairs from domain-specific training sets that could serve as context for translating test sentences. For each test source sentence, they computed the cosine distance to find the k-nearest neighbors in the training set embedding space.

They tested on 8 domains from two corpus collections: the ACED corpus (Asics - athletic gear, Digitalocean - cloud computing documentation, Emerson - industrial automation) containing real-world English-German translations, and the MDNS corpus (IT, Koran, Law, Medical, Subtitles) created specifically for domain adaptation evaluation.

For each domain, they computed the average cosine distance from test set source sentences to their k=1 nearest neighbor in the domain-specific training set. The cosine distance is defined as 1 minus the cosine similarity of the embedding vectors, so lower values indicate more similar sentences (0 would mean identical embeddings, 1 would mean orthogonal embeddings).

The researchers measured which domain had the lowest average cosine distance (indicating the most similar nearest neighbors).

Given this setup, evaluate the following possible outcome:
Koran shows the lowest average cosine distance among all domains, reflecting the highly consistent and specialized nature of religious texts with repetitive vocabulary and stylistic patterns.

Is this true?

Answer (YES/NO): NO